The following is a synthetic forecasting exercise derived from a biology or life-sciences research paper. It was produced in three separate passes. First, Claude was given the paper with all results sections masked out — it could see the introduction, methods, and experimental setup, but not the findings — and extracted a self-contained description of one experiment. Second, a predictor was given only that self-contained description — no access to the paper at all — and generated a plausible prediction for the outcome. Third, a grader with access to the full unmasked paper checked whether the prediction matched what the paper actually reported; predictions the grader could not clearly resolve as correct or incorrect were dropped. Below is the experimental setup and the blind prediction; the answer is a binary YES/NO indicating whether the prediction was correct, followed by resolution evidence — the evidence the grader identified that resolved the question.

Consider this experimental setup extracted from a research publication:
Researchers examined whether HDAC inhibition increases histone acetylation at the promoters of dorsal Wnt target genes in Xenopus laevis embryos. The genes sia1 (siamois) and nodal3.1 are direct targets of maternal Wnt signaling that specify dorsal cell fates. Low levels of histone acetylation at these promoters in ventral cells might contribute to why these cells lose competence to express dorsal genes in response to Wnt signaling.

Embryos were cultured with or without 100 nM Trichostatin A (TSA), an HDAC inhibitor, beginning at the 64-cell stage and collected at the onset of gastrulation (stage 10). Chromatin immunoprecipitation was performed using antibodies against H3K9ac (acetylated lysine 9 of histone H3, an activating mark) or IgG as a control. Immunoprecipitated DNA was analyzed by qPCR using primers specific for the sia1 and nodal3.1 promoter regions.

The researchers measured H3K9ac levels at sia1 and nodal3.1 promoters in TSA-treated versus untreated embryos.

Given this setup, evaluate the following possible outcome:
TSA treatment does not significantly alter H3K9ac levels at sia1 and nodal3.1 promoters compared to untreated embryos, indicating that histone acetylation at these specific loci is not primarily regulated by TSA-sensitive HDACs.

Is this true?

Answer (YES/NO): NO